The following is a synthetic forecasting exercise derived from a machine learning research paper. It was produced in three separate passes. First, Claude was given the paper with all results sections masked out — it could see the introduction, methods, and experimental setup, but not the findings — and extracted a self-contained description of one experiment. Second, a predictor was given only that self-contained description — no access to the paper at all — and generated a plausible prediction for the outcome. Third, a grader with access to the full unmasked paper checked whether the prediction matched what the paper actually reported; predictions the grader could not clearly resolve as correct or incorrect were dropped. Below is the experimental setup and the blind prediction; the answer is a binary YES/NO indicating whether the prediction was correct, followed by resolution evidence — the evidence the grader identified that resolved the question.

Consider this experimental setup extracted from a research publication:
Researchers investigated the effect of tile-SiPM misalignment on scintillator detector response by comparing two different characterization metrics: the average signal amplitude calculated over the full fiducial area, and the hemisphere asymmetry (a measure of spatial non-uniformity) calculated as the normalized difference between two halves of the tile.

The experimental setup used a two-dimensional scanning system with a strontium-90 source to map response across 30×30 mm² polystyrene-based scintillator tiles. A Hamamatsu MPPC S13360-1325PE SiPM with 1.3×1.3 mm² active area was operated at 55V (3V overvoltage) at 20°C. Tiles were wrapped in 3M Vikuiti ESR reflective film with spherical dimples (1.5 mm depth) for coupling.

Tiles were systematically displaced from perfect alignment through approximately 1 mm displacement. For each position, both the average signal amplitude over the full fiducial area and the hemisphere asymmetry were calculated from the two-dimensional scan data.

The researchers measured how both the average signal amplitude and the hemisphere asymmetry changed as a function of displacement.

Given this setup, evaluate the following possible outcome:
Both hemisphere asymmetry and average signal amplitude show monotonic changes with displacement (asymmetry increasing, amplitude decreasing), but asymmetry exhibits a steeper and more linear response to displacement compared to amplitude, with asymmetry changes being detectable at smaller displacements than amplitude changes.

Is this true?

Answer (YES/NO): NO